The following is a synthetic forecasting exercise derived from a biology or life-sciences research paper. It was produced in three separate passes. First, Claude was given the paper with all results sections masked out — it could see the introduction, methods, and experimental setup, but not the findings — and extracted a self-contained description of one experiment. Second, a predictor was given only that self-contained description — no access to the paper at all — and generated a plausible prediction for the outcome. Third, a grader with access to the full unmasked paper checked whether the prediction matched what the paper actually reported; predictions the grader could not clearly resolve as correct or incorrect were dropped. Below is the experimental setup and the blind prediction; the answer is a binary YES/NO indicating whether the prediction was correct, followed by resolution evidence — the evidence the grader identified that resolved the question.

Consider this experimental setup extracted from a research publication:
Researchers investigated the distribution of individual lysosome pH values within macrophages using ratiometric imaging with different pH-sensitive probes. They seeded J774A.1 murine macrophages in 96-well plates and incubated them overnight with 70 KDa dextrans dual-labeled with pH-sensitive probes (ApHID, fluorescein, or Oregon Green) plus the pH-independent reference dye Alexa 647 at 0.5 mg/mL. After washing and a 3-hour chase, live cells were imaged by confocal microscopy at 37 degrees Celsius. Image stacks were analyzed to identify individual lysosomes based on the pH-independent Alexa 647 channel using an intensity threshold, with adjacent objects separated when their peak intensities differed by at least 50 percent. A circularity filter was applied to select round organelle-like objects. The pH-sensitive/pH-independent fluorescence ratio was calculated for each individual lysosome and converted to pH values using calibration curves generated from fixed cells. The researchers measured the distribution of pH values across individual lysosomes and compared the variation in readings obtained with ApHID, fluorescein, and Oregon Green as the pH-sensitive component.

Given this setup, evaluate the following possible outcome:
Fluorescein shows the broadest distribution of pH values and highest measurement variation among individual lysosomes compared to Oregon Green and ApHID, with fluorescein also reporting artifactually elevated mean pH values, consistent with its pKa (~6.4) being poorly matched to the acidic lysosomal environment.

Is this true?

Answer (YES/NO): NO